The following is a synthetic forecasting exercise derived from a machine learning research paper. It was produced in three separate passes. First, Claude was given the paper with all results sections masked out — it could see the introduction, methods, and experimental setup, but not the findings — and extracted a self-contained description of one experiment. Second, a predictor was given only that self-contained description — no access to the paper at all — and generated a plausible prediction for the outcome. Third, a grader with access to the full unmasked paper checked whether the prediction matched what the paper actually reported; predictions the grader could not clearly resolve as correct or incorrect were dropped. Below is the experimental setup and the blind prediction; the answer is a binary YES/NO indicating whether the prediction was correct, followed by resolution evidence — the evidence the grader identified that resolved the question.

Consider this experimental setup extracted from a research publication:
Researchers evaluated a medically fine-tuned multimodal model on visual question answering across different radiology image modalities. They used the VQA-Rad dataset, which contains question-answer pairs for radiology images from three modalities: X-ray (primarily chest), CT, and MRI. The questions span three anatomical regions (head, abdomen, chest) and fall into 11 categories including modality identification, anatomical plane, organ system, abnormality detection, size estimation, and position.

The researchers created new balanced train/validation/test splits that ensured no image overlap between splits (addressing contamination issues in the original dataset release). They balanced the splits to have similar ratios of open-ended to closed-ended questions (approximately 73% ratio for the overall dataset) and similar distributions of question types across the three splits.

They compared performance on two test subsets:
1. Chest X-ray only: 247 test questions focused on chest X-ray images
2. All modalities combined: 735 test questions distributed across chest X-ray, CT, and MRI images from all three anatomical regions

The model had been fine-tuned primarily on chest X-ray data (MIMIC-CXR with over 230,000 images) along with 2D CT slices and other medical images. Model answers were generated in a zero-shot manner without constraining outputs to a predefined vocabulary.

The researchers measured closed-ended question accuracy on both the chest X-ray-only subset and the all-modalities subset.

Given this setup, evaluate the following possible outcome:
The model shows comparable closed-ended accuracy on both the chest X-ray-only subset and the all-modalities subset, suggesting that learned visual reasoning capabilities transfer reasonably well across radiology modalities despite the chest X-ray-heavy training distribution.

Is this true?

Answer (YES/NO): NO